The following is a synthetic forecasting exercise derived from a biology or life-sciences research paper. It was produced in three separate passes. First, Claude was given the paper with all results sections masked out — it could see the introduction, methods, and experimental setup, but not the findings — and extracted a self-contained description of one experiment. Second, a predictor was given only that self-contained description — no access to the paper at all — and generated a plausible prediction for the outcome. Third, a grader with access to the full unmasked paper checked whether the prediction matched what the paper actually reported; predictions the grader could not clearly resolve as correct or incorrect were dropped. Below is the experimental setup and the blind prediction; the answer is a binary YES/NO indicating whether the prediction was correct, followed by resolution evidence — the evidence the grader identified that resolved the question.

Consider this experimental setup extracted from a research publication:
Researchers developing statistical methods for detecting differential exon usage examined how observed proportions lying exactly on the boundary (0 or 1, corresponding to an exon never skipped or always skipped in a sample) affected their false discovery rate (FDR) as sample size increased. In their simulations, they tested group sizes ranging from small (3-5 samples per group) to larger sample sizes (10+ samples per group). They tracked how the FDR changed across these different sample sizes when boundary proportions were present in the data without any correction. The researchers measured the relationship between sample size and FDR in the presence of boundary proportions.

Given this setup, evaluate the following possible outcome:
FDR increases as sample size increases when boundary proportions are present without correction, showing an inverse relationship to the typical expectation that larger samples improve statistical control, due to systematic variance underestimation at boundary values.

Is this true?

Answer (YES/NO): YES